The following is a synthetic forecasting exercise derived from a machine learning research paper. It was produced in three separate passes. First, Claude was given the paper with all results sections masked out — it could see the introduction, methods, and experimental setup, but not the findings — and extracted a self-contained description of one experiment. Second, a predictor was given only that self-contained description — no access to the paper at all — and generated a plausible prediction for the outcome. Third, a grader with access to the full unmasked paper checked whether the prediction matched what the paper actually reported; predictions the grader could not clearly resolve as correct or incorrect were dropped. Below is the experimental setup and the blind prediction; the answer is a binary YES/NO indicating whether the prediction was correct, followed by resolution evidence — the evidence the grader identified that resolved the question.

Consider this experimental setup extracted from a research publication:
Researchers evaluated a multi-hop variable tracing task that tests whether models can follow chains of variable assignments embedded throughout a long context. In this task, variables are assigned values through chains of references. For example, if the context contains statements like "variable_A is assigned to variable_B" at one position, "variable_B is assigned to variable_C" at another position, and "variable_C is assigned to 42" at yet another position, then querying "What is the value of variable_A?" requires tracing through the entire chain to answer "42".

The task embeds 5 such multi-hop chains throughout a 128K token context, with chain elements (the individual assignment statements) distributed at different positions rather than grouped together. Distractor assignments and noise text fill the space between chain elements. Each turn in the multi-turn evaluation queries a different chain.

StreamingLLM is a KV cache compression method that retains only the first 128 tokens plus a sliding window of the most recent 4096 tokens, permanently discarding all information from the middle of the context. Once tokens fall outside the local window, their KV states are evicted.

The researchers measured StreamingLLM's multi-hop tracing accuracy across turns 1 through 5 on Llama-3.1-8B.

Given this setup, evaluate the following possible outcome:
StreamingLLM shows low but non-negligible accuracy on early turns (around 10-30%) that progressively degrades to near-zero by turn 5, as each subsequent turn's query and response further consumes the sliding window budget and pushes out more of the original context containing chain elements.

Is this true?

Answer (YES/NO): NO